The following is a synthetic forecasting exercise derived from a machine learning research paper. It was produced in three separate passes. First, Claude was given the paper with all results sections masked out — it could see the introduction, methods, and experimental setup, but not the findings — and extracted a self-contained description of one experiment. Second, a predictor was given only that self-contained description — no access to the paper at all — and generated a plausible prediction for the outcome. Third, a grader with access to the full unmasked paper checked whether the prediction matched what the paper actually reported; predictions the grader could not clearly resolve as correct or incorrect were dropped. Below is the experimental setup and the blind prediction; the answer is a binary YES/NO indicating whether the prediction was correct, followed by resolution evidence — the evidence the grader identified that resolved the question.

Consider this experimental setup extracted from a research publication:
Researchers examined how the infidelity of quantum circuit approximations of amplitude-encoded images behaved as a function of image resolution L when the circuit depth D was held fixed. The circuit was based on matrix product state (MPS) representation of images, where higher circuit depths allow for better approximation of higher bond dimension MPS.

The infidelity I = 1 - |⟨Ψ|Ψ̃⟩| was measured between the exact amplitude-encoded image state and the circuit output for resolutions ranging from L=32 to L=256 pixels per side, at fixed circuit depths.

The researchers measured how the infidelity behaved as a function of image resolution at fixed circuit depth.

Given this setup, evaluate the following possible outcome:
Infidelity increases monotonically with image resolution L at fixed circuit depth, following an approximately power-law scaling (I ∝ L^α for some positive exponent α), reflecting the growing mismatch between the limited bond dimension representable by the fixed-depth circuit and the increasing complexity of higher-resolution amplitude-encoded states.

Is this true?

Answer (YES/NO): NO